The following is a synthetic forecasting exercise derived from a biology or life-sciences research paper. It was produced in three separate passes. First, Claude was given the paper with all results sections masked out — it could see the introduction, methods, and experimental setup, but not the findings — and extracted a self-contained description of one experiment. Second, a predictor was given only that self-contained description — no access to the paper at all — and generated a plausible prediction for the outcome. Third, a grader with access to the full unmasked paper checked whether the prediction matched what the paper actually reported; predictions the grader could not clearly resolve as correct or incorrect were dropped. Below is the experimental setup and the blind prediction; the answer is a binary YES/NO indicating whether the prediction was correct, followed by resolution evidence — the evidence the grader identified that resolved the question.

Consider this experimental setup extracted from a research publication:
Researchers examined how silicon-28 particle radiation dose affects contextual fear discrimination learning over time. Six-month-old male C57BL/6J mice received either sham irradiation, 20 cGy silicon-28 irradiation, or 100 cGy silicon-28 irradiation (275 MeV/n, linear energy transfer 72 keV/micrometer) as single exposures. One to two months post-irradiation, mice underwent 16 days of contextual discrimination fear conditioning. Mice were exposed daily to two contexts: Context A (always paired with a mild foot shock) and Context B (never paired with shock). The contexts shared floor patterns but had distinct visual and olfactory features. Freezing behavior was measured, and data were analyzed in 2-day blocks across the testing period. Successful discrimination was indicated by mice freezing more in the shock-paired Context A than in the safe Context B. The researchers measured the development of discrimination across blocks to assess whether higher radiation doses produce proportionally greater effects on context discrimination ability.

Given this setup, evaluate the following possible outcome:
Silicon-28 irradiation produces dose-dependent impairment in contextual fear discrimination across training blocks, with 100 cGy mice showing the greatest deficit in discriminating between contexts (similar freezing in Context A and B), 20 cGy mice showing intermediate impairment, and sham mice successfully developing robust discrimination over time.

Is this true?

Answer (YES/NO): NO